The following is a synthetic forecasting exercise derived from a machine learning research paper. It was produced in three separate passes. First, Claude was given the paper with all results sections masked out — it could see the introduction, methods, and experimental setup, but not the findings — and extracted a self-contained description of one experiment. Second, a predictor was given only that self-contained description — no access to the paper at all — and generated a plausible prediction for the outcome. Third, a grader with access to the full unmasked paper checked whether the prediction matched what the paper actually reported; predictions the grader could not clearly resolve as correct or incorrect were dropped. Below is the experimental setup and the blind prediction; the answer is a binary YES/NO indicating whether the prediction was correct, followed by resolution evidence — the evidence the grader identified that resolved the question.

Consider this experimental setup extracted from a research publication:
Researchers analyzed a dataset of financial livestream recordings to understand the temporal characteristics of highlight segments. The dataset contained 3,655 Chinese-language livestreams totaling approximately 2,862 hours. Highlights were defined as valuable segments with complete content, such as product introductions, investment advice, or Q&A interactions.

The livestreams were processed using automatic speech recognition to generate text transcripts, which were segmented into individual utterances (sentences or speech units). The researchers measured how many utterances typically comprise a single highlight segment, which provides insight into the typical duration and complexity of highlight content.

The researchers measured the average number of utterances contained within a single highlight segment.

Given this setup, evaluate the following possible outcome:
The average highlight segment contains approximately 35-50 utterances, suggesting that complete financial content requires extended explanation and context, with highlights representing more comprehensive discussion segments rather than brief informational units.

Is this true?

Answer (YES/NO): NO